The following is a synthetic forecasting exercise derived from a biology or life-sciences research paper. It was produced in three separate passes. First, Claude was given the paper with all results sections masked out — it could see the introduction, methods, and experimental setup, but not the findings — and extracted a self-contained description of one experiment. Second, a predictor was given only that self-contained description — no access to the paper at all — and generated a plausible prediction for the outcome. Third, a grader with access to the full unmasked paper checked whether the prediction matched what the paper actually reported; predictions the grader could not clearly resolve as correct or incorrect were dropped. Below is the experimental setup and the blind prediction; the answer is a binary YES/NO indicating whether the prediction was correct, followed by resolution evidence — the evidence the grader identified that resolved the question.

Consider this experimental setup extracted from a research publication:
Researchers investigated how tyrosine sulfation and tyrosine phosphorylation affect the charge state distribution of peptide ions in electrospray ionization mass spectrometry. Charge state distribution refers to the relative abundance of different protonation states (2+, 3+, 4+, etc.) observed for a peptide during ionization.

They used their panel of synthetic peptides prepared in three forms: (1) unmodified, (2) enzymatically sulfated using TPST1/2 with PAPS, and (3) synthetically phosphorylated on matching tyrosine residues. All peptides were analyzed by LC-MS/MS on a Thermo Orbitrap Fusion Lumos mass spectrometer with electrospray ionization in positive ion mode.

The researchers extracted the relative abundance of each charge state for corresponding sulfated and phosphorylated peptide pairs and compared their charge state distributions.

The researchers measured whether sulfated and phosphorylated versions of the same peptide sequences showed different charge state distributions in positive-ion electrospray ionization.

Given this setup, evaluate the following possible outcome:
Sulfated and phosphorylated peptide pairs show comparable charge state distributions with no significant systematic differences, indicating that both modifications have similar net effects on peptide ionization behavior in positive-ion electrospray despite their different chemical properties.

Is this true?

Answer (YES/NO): NO